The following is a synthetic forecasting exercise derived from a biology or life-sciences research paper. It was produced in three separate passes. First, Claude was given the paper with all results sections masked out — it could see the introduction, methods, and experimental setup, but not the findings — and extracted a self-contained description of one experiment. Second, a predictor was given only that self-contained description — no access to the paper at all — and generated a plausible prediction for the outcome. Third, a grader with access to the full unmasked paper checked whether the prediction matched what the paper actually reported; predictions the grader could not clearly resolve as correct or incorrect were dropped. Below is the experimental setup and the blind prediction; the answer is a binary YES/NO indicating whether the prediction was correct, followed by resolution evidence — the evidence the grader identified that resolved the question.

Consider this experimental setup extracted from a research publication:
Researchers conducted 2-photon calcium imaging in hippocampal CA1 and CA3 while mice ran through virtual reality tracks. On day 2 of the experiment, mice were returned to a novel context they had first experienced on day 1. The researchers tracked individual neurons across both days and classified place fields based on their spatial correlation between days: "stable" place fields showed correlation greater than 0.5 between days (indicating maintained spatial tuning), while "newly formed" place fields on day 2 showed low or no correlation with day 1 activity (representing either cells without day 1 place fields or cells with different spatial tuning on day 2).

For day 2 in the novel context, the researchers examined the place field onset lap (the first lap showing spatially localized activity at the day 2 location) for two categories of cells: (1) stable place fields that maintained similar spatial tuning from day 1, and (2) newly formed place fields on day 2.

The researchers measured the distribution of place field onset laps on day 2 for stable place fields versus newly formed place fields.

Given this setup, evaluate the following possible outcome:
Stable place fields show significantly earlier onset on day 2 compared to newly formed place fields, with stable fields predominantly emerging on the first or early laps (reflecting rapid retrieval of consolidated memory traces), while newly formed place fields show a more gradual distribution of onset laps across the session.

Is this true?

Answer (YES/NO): YES